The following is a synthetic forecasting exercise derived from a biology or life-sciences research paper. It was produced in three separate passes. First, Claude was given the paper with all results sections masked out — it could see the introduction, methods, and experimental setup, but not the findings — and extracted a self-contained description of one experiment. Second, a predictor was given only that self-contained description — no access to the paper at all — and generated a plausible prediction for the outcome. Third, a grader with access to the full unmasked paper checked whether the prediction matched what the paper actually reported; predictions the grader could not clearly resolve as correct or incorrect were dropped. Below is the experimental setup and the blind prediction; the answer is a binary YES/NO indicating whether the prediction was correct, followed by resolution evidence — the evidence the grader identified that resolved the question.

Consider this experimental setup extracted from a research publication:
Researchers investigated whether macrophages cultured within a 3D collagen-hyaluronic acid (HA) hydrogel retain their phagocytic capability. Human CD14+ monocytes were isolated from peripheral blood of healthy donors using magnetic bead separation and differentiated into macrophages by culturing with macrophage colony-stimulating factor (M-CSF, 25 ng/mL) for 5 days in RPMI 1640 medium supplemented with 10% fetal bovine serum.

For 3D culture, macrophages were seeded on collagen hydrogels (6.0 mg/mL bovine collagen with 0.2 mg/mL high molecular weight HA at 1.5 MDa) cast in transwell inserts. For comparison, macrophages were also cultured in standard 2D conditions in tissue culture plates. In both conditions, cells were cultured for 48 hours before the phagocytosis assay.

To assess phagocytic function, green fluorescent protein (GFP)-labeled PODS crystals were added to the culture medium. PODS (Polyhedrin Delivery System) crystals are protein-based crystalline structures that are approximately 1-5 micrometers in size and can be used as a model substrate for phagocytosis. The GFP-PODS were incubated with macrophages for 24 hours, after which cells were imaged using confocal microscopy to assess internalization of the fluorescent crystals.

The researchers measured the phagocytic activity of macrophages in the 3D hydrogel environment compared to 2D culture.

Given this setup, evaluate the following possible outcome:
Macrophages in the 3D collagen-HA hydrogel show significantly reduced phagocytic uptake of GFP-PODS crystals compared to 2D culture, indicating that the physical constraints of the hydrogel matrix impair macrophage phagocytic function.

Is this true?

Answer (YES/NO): NO